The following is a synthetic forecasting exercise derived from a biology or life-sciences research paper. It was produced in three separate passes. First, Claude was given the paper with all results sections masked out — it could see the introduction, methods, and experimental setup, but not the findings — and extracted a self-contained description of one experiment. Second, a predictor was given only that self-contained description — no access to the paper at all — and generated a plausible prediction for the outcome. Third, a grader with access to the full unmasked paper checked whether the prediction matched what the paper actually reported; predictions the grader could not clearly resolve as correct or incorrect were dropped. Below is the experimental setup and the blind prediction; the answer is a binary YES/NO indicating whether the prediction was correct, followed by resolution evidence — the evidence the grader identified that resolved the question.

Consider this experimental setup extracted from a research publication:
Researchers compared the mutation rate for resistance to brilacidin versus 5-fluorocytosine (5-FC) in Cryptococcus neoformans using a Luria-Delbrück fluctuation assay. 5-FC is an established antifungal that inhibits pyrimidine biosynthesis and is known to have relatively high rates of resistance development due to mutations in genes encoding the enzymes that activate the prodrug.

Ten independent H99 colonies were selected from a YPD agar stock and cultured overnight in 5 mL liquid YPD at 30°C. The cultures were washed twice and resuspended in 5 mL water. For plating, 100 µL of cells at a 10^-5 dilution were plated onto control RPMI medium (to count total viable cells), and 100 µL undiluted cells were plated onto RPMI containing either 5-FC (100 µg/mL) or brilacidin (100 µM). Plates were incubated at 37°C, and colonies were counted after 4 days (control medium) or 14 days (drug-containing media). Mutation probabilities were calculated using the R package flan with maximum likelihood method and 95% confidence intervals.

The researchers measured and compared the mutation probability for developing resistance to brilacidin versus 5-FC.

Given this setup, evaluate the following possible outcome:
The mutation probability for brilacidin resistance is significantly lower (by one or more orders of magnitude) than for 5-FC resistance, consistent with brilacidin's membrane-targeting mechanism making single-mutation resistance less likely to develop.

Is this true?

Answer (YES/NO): YES